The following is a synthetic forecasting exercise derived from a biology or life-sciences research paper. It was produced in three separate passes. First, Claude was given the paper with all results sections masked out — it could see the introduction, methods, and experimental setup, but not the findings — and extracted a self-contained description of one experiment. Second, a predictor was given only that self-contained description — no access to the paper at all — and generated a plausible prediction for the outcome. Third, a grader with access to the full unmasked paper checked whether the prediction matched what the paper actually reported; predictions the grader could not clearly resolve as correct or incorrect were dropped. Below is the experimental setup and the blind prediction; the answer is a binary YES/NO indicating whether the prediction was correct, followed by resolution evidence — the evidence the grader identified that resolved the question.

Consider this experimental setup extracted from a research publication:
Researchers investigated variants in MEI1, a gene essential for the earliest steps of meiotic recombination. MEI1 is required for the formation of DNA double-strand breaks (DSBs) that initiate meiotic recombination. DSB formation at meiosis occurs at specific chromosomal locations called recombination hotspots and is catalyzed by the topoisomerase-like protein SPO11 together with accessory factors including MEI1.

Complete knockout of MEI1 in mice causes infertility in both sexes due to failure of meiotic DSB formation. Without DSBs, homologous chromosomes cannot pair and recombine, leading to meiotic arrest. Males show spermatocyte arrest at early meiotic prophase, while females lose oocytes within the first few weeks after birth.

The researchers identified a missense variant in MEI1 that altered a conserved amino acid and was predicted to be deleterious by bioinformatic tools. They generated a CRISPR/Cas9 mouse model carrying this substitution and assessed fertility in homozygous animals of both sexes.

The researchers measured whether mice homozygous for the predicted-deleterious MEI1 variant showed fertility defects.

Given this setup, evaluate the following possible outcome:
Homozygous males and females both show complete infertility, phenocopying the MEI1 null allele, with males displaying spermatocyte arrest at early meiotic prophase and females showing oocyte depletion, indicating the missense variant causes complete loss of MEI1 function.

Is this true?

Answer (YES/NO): NO